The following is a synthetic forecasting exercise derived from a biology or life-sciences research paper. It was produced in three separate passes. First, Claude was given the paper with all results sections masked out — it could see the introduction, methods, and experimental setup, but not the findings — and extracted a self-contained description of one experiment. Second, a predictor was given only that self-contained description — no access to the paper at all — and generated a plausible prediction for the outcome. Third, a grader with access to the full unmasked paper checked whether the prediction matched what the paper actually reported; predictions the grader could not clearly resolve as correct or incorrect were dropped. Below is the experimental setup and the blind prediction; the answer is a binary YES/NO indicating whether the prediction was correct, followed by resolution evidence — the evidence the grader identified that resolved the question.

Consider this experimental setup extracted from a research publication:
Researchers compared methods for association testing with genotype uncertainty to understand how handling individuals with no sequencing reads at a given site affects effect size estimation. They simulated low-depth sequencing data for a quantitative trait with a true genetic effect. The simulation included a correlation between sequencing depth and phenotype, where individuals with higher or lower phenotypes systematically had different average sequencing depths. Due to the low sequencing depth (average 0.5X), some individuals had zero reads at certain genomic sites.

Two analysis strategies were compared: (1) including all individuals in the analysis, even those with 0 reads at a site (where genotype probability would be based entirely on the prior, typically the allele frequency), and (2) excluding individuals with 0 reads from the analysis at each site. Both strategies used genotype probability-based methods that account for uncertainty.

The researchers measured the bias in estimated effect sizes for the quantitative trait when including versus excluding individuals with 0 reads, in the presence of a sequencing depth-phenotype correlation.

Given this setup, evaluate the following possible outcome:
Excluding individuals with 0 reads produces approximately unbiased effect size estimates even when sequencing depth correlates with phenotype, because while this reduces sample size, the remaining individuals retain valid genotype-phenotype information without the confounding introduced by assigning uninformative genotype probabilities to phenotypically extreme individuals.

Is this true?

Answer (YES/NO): NO